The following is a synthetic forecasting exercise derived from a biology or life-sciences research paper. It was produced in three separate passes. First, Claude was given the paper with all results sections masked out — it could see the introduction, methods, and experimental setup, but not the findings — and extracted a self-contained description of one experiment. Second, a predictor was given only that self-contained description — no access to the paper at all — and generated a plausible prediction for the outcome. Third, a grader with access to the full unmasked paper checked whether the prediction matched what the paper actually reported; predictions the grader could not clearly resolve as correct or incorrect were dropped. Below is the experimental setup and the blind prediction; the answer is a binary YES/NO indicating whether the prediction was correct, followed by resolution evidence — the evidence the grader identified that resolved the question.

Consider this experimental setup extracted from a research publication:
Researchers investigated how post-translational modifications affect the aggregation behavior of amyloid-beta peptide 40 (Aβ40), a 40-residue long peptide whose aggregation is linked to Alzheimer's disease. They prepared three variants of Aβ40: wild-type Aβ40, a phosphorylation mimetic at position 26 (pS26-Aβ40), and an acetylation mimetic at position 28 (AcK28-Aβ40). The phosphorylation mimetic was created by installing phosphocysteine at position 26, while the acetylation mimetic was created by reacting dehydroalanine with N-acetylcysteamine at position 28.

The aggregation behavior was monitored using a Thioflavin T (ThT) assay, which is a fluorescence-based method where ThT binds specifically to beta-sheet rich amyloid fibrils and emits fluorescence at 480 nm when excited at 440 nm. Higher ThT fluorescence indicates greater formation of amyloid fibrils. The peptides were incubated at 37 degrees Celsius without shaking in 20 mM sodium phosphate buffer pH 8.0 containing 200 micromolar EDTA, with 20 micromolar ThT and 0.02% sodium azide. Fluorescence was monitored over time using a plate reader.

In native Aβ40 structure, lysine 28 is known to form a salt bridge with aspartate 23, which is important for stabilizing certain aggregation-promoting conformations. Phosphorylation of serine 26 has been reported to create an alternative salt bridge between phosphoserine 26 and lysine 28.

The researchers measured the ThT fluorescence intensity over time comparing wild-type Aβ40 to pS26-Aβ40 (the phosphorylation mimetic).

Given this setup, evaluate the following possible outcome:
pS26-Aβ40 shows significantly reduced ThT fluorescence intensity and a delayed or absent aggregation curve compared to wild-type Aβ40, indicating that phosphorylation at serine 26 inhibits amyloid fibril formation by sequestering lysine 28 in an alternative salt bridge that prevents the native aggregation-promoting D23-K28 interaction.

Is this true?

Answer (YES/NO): YES